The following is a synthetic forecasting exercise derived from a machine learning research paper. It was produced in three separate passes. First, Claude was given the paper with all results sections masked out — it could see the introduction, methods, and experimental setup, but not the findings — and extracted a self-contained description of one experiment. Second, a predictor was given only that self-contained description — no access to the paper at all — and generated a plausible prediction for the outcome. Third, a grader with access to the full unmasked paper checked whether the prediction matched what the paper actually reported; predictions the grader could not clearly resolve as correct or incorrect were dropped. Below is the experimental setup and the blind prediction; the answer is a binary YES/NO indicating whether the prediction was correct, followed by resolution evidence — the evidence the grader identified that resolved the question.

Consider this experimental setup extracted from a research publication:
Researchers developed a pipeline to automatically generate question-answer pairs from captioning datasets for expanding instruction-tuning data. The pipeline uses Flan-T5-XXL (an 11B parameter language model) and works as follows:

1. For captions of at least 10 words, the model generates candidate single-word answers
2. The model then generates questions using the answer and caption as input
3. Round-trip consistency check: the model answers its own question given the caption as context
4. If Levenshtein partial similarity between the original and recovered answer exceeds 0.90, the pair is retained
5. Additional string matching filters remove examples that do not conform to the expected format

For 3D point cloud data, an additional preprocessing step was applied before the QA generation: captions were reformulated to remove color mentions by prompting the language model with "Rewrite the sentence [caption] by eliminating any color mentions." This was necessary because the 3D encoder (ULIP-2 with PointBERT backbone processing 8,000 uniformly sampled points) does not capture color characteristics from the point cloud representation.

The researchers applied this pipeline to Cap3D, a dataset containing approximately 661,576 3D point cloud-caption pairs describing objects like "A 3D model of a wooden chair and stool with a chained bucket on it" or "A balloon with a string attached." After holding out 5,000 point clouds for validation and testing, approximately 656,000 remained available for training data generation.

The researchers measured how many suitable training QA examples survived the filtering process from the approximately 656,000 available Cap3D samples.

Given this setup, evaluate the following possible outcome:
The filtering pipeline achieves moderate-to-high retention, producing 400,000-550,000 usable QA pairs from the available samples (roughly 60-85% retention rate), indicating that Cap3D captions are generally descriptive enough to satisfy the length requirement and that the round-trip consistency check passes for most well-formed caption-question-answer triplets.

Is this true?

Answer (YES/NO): NO